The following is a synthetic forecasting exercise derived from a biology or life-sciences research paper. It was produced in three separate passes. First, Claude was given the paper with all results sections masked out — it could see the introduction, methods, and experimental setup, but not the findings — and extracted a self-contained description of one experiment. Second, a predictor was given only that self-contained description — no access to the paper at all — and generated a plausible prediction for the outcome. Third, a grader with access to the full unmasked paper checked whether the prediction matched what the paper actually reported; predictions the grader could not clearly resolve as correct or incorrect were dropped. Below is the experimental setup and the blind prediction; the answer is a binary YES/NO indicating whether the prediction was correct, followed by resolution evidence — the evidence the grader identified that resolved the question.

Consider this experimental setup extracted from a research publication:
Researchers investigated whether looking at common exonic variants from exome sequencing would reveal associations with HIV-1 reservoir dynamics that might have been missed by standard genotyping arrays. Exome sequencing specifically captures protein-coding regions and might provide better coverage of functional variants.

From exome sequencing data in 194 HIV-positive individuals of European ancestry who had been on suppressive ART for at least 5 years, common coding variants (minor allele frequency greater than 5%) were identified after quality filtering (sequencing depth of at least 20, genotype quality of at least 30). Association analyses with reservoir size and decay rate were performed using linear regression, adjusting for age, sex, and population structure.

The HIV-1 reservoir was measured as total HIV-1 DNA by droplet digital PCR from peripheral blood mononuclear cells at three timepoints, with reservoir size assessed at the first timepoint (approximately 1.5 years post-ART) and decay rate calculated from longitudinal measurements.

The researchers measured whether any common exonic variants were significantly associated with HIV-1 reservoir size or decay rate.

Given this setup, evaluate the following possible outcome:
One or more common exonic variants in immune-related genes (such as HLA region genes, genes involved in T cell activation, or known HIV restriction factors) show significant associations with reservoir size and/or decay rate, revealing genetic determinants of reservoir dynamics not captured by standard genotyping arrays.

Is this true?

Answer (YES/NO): NO